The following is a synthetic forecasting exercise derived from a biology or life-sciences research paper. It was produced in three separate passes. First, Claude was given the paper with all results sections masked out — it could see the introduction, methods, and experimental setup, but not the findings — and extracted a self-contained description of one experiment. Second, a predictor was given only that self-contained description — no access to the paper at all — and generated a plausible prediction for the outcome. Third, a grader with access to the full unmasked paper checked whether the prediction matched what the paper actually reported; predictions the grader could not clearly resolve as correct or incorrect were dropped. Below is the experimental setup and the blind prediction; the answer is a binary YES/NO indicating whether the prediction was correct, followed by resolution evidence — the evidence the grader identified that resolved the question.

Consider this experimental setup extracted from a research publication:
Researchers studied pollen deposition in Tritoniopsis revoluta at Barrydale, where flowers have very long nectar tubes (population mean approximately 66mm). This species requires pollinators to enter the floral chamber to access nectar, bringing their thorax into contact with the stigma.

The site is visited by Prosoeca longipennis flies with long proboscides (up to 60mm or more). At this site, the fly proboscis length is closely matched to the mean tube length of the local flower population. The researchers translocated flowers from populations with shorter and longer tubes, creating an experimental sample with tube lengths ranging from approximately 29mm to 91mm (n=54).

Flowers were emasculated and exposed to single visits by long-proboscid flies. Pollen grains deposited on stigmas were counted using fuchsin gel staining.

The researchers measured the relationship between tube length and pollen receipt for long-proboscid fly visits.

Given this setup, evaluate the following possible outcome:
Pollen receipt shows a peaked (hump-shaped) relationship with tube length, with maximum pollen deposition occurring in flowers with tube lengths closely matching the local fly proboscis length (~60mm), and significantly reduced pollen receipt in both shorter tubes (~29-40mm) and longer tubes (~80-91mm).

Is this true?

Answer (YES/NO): NO